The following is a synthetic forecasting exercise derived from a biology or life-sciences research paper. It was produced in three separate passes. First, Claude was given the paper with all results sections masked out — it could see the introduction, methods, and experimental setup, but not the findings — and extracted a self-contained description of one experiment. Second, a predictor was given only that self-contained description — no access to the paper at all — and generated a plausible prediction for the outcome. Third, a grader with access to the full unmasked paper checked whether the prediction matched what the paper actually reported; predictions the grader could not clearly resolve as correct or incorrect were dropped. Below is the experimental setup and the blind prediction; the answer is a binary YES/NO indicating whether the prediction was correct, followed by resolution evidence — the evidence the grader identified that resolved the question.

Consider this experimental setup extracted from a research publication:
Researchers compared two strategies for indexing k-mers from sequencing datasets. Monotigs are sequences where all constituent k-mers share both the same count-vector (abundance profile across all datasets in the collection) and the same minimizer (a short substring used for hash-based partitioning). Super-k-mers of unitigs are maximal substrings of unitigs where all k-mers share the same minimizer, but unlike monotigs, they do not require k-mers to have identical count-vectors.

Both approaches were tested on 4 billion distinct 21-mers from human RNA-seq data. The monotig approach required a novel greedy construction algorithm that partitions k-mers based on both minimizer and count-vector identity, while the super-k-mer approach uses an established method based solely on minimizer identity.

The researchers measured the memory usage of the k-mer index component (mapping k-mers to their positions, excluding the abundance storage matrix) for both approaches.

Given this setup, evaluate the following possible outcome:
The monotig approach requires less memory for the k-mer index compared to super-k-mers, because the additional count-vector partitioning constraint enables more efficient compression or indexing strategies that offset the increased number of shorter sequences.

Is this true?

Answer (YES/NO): NO